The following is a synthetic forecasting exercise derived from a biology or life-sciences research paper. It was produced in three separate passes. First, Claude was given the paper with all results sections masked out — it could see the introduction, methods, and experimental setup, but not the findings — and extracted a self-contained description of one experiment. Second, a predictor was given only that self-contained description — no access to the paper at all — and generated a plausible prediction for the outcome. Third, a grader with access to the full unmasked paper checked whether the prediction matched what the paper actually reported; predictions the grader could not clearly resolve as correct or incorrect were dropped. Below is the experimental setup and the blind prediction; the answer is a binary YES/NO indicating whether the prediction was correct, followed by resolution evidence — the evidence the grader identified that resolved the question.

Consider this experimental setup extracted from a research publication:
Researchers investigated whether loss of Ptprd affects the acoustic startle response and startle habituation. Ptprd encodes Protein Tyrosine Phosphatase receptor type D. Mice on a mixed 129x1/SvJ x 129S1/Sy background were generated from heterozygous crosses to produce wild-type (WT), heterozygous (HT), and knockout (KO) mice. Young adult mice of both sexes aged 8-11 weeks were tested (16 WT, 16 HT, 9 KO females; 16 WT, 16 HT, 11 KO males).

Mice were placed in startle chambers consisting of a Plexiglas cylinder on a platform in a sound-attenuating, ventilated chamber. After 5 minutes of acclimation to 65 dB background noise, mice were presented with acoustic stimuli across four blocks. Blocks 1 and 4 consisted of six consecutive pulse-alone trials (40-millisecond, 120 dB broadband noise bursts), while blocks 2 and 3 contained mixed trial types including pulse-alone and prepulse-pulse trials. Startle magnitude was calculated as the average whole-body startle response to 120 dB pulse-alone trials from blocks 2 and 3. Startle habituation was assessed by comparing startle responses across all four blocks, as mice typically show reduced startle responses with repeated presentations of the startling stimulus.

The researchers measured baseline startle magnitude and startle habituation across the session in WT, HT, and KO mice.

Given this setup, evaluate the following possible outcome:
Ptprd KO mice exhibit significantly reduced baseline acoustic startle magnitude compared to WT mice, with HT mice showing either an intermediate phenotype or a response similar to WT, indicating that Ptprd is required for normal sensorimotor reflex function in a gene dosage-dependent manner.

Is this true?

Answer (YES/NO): NO